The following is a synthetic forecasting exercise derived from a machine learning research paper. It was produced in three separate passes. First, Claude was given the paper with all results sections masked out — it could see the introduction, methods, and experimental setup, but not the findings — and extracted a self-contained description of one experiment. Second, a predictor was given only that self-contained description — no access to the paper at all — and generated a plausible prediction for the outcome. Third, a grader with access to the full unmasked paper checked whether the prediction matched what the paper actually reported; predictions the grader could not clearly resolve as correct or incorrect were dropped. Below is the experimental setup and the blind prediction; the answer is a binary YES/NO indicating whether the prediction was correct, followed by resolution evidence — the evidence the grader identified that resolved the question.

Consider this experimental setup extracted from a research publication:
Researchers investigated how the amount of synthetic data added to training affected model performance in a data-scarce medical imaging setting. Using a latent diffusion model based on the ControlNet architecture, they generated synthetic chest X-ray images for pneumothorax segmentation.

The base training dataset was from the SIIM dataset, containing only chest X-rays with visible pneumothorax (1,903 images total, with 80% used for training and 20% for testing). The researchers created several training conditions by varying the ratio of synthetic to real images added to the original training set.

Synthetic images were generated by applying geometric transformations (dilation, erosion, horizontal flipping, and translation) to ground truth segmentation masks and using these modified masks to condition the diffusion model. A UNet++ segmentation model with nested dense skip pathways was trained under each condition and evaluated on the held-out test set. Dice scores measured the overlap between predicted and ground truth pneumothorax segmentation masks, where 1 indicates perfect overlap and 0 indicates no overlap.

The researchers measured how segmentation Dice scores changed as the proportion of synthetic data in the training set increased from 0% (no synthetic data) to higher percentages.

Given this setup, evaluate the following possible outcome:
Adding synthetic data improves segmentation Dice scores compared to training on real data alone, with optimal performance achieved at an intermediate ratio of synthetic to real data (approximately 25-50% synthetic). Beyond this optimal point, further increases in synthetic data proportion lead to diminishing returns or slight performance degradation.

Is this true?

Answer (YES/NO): NO